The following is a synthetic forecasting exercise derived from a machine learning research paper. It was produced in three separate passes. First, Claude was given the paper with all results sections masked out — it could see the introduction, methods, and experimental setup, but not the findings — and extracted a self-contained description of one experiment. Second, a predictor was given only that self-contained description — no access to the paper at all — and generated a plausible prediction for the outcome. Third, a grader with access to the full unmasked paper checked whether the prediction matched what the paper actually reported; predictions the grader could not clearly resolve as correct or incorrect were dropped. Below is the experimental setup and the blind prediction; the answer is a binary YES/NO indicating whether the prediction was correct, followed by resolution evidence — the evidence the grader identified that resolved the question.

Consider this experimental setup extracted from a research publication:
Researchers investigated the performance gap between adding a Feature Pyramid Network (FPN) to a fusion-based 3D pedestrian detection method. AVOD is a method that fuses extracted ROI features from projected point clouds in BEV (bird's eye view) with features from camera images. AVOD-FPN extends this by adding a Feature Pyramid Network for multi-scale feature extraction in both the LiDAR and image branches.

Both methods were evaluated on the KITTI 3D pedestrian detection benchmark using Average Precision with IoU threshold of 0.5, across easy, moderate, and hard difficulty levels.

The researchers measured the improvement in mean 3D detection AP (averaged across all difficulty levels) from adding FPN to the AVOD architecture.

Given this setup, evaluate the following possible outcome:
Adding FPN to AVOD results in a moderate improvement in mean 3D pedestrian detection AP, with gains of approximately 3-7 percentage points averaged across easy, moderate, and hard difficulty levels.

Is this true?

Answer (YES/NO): NO